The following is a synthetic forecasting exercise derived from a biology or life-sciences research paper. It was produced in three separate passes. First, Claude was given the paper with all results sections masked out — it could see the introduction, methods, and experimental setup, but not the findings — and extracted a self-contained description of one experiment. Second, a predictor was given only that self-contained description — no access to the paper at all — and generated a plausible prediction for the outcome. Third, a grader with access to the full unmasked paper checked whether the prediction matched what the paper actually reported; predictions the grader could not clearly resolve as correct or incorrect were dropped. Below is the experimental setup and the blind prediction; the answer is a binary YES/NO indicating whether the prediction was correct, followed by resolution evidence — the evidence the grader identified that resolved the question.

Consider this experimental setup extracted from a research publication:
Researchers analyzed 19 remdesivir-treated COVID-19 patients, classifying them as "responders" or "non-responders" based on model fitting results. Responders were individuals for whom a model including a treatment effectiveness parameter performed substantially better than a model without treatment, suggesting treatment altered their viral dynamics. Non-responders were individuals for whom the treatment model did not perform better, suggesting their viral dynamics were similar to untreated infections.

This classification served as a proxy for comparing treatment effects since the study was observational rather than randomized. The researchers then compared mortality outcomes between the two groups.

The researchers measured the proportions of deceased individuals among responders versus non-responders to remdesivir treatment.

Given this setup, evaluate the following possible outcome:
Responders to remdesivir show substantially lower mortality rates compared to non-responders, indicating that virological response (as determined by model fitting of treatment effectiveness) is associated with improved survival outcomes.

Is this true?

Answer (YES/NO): NO